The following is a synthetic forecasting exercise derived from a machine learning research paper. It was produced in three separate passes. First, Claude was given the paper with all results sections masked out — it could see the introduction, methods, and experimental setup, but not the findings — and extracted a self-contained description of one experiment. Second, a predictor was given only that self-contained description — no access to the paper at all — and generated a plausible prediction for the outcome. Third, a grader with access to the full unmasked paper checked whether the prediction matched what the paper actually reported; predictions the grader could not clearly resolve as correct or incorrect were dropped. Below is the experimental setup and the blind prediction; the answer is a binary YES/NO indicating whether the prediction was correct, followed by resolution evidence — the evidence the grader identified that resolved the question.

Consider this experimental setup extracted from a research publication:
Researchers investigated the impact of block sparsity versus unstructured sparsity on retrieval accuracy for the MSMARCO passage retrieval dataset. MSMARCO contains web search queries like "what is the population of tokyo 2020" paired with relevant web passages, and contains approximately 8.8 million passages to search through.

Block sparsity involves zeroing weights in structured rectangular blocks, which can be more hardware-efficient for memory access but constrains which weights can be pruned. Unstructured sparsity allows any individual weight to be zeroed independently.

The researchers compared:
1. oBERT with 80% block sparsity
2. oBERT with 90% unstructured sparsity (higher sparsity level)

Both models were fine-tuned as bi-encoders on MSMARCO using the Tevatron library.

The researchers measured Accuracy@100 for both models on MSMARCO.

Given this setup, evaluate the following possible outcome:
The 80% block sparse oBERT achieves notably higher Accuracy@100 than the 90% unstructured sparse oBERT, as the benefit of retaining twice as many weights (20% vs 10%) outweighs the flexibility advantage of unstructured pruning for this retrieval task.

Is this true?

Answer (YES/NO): NO